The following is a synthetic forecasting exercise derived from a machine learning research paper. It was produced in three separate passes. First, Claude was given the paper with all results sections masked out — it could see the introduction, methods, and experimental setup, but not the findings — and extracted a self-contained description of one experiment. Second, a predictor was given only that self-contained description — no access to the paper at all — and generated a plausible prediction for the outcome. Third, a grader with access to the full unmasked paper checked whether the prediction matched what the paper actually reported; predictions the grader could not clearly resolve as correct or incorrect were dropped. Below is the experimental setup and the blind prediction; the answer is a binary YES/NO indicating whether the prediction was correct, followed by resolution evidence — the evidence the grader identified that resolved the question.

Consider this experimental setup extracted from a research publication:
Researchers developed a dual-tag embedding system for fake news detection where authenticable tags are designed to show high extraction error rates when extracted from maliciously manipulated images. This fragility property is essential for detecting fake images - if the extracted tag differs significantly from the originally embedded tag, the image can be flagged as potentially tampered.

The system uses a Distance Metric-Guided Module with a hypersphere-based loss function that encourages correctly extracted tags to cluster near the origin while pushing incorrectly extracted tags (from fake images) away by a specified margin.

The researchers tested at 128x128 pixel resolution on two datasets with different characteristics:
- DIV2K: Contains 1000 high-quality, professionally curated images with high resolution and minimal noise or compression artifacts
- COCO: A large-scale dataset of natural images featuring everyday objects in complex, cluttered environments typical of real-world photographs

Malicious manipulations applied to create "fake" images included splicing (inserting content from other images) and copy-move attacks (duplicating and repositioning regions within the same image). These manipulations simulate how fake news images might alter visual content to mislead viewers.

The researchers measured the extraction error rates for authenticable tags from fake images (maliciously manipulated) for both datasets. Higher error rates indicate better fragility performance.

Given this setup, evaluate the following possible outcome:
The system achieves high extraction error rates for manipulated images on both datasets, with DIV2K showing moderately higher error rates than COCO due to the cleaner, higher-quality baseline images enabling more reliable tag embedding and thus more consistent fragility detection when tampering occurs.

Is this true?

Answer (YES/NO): NO